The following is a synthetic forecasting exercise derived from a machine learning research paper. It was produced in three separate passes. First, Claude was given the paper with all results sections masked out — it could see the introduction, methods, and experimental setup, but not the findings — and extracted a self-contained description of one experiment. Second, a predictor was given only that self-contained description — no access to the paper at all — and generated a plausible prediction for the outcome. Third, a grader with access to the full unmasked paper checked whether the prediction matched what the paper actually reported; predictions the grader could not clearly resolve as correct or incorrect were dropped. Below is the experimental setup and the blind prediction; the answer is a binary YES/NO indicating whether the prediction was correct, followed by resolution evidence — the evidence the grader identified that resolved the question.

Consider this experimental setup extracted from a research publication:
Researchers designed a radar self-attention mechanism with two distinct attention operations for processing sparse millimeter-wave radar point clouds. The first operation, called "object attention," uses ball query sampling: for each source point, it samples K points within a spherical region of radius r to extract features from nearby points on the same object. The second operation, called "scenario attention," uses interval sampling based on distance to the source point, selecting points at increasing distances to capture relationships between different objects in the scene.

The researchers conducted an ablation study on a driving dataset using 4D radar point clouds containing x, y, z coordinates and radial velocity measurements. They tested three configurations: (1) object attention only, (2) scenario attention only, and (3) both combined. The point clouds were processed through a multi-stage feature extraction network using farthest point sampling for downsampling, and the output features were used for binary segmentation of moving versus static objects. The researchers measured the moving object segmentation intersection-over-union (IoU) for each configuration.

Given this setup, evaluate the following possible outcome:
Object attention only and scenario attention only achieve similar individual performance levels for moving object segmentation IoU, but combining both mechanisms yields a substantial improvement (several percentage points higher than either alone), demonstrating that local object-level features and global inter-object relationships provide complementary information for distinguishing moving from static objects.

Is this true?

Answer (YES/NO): NO